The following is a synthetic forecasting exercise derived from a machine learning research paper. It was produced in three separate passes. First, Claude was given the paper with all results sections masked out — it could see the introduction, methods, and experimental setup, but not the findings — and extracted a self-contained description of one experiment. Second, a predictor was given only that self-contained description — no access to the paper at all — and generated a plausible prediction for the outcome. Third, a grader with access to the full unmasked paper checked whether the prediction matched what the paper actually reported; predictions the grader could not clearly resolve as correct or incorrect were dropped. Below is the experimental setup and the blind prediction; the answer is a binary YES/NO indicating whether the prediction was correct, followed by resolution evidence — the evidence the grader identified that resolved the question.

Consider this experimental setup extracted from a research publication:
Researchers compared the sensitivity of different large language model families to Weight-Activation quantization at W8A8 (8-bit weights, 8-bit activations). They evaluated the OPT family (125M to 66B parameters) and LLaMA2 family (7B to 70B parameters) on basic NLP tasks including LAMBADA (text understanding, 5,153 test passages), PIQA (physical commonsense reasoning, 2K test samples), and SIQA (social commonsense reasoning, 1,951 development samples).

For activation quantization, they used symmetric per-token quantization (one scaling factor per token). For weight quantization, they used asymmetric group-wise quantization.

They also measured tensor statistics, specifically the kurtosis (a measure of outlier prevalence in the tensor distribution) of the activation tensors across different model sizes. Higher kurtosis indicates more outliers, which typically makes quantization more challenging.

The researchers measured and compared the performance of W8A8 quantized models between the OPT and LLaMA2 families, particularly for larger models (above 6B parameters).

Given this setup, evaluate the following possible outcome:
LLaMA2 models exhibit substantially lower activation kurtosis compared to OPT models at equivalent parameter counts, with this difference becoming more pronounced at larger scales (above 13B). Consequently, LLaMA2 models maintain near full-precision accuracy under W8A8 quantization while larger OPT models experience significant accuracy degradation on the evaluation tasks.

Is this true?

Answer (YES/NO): YES